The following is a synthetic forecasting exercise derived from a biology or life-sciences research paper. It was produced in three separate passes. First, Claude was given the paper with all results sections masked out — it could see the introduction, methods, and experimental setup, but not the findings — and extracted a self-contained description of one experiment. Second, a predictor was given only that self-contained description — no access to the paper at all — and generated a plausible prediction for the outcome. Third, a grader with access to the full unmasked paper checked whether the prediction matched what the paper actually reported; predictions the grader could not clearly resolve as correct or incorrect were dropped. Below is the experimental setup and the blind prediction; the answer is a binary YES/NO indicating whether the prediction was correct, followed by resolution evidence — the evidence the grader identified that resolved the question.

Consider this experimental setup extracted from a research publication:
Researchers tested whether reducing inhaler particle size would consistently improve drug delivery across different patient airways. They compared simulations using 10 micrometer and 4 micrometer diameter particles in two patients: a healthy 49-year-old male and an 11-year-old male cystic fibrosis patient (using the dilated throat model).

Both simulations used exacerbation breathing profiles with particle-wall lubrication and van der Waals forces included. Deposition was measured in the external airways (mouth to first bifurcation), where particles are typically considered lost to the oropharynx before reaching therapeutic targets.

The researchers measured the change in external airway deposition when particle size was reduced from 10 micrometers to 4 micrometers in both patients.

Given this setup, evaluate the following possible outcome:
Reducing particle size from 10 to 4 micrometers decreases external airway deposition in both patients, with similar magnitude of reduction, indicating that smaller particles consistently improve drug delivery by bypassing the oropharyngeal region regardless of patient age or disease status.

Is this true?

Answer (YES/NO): NO